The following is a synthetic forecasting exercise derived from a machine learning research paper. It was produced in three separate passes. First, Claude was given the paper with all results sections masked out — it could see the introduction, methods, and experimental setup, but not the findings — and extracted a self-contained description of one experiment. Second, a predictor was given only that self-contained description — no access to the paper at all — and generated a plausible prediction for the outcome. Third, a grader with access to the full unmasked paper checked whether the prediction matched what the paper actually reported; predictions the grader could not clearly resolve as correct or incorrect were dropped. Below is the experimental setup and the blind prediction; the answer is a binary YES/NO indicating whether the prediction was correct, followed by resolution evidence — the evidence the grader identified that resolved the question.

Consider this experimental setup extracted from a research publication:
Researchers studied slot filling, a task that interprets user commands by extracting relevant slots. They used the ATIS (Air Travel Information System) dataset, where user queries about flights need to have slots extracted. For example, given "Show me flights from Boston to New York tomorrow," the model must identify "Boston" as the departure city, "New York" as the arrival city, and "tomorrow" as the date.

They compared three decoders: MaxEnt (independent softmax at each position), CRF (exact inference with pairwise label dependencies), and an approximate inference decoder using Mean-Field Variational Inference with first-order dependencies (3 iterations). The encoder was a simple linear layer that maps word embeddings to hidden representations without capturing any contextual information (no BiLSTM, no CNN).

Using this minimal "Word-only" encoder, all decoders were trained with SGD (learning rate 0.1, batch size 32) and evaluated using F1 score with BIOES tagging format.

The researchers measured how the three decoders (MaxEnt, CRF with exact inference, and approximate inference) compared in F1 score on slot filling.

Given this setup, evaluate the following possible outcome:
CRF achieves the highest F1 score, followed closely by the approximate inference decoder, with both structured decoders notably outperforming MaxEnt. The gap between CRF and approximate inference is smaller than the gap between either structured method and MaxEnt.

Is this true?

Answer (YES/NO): NO